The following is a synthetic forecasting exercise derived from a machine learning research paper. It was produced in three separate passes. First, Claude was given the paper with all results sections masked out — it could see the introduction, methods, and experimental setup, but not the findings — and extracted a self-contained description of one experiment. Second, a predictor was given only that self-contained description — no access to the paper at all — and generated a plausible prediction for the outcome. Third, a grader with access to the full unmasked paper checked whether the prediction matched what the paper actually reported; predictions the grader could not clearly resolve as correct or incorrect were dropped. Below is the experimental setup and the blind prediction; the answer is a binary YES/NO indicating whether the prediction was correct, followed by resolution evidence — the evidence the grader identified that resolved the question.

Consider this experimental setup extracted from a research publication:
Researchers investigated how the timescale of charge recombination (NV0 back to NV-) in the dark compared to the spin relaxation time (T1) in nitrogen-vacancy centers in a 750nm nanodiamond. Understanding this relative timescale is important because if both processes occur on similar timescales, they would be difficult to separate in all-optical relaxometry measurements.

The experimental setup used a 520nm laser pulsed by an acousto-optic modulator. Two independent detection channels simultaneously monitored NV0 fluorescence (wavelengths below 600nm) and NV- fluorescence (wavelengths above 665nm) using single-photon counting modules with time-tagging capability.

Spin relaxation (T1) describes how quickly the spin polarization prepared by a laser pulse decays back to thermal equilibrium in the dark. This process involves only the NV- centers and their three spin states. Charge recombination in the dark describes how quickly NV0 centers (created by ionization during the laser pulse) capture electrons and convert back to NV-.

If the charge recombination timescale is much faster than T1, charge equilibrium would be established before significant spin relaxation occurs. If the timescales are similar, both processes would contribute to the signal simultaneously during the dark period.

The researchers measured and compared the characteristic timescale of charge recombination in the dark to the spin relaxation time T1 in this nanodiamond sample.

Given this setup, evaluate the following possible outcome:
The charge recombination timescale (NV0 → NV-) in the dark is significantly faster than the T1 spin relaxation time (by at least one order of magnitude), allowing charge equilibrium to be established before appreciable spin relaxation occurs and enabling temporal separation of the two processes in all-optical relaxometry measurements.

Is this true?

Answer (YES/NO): NO